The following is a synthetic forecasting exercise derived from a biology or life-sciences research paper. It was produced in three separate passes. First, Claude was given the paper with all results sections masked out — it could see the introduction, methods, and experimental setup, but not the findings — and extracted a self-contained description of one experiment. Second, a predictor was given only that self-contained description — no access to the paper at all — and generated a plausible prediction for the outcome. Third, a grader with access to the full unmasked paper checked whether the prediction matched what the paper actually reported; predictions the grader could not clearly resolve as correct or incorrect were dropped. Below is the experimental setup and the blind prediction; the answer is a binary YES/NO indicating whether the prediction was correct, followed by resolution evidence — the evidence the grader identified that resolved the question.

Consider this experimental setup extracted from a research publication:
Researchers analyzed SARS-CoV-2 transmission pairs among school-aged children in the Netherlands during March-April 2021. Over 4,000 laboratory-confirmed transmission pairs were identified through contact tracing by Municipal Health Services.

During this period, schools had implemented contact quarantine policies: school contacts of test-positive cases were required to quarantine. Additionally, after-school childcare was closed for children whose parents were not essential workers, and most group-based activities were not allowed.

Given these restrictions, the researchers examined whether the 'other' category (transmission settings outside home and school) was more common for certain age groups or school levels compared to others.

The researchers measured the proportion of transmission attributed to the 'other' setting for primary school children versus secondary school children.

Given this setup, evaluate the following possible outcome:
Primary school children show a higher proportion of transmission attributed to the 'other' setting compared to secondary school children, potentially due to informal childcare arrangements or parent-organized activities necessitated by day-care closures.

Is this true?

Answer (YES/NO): NO